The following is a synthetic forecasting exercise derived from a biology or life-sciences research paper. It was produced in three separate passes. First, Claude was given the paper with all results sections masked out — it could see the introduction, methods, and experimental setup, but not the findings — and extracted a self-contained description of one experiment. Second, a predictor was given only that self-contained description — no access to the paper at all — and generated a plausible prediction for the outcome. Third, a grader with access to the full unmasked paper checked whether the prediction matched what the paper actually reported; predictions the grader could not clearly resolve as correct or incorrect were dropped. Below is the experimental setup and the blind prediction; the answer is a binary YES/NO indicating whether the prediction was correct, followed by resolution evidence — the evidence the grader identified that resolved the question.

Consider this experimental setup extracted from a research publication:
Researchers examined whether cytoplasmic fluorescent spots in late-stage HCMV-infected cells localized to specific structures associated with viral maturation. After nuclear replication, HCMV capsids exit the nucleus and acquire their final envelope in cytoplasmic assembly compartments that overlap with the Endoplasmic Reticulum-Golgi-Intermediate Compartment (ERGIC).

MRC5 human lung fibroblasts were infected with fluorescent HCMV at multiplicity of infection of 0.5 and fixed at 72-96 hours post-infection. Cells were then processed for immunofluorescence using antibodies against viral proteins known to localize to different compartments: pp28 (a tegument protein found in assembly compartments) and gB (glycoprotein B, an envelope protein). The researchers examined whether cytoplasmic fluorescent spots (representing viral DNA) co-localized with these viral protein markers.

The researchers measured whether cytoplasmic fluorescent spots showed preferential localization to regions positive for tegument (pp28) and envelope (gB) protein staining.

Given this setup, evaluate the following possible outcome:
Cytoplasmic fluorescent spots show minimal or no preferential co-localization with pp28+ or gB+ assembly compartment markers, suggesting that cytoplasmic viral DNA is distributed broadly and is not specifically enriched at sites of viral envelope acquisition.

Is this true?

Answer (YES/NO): NO